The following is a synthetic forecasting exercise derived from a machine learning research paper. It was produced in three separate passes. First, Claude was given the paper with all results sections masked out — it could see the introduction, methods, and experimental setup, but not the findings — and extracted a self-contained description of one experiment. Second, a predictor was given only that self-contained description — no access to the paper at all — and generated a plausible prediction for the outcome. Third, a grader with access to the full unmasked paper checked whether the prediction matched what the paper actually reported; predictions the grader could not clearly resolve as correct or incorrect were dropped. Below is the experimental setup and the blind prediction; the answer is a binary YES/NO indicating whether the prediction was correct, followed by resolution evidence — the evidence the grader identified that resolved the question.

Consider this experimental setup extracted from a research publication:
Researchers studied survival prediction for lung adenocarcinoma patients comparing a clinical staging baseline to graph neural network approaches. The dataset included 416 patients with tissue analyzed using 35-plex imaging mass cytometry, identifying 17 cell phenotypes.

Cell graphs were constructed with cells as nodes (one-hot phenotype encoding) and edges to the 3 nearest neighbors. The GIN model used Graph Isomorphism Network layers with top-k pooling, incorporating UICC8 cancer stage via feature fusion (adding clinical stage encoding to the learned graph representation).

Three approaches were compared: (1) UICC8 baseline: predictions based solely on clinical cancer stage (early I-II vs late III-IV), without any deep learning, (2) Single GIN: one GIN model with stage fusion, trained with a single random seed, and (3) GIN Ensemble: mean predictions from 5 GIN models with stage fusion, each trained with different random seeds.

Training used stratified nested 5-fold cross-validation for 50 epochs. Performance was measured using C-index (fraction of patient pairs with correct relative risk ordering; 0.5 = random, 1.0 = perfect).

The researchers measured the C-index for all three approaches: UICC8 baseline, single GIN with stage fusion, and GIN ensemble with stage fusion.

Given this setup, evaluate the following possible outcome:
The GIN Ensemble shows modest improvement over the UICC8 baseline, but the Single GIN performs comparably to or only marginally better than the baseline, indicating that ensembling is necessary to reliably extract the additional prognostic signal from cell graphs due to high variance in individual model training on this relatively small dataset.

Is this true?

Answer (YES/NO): NO